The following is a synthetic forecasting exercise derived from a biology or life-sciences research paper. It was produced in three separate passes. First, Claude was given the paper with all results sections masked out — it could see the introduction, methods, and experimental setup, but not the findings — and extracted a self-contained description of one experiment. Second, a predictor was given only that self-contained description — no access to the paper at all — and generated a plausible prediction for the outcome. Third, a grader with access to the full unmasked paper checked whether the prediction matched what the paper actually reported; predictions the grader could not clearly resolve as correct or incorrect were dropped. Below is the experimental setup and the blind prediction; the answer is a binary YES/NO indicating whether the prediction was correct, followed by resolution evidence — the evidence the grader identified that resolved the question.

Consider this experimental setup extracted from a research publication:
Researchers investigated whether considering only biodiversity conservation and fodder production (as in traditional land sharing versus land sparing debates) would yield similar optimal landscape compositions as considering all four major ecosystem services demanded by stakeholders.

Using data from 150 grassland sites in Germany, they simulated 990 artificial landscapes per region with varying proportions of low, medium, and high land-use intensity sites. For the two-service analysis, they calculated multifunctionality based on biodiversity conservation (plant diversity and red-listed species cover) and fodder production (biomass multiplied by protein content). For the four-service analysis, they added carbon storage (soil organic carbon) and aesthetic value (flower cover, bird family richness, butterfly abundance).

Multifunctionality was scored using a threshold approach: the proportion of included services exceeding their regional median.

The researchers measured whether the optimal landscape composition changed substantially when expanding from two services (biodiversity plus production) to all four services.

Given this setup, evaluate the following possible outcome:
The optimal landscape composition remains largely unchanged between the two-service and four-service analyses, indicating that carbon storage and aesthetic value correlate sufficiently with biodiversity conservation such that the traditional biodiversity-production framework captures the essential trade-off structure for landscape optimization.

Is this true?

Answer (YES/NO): NO